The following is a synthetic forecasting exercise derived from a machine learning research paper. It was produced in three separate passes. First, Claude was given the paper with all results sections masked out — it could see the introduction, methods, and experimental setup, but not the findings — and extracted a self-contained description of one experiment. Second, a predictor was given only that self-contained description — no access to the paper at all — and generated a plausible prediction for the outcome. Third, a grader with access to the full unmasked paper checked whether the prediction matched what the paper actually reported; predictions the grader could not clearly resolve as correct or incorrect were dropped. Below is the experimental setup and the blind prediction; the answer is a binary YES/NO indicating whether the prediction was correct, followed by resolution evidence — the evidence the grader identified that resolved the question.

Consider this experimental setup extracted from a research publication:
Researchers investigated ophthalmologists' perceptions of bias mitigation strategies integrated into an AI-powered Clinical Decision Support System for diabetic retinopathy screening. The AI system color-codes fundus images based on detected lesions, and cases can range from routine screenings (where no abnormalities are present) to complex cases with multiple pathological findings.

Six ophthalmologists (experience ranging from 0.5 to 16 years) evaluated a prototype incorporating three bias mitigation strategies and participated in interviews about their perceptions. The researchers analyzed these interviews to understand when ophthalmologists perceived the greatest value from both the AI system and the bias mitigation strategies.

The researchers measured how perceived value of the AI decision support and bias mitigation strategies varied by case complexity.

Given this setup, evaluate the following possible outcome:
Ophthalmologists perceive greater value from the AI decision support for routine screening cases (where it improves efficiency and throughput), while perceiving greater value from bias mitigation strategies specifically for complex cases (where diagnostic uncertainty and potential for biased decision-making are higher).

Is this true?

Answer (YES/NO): NO